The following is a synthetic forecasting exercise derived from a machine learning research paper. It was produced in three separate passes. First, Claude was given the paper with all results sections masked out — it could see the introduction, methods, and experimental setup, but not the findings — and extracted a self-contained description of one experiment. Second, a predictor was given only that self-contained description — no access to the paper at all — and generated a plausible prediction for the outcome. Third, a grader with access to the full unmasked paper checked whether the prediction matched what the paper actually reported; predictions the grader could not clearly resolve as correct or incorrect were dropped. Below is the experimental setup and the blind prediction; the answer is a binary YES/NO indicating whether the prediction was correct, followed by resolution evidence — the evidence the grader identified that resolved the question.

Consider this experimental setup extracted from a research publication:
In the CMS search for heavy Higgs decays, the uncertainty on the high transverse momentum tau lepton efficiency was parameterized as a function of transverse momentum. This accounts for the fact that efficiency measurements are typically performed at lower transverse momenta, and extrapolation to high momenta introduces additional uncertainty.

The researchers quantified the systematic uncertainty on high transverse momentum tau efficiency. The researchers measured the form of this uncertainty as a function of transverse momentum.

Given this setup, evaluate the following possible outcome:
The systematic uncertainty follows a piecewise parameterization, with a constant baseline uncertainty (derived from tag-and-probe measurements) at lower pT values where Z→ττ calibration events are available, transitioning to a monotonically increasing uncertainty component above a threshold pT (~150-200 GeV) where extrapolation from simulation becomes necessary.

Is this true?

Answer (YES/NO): NO